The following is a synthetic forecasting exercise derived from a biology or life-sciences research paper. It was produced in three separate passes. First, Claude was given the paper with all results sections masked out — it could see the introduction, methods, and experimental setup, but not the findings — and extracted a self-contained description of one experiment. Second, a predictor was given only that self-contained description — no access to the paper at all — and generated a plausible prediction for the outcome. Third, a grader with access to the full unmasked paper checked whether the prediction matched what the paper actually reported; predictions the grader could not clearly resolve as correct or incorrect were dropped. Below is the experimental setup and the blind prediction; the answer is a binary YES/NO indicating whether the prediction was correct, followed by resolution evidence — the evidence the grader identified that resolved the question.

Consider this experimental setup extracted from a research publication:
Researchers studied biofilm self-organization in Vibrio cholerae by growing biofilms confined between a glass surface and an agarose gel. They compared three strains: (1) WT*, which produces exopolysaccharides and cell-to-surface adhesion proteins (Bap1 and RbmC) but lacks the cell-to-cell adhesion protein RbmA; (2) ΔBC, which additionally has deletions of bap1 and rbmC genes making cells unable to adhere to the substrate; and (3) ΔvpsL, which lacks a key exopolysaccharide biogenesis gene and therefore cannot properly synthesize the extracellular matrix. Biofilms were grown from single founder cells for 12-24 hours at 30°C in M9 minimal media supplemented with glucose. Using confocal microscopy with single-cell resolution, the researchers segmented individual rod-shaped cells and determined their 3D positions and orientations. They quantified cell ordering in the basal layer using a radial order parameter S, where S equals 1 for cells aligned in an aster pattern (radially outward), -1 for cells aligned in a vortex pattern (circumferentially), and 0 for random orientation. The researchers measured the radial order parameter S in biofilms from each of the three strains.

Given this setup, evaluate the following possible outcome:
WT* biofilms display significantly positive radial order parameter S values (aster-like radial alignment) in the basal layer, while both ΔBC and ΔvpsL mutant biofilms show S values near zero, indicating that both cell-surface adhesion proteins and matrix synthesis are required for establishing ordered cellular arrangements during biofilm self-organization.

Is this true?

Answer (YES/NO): YES